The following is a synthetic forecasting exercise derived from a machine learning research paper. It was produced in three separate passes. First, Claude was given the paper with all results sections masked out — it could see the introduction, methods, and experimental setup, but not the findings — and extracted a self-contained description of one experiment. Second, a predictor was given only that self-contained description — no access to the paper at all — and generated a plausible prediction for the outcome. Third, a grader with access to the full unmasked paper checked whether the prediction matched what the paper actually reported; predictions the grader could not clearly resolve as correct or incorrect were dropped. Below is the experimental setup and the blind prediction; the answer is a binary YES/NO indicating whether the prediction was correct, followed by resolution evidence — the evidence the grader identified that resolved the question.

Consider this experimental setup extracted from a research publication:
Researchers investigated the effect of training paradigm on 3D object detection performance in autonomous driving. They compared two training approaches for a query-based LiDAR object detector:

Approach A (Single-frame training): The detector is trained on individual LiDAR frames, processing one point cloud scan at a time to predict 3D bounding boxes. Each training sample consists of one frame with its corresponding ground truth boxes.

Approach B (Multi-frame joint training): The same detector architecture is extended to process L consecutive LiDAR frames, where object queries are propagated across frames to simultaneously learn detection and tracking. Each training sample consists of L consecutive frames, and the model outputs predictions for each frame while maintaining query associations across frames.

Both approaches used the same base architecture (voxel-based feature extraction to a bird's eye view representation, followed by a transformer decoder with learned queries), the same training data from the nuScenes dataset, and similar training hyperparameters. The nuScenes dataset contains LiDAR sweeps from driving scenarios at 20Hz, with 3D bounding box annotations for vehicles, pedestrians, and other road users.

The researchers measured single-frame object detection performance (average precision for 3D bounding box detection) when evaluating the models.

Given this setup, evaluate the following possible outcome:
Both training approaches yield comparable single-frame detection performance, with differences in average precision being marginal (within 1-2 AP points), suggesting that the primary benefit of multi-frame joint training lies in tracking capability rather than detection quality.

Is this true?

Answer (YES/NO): NO